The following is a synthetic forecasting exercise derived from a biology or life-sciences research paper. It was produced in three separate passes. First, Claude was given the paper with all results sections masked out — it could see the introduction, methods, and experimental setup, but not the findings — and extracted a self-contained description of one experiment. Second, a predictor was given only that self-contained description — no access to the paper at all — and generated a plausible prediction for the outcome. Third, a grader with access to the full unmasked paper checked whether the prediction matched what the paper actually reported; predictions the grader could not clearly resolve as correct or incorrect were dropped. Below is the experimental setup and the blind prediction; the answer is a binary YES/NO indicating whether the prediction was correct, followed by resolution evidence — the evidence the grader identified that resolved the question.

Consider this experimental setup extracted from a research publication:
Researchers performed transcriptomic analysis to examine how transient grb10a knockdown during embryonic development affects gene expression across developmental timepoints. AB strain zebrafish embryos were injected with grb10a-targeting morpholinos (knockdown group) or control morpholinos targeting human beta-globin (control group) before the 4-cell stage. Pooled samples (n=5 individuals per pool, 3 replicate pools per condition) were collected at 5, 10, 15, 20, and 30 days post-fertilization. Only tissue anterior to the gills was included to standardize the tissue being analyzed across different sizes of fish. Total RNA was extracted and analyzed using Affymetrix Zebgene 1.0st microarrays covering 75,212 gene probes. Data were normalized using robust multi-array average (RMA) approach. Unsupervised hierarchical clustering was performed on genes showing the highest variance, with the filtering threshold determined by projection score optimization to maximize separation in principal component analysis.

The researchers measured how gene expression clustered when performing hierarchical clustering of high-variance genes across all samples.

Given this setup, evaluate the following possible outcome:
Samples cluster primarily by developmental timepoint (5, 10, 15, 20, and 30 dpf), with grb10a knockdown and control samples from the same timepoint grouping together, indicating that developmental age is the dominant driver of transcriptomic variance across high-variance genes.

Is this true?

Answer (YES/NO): NO